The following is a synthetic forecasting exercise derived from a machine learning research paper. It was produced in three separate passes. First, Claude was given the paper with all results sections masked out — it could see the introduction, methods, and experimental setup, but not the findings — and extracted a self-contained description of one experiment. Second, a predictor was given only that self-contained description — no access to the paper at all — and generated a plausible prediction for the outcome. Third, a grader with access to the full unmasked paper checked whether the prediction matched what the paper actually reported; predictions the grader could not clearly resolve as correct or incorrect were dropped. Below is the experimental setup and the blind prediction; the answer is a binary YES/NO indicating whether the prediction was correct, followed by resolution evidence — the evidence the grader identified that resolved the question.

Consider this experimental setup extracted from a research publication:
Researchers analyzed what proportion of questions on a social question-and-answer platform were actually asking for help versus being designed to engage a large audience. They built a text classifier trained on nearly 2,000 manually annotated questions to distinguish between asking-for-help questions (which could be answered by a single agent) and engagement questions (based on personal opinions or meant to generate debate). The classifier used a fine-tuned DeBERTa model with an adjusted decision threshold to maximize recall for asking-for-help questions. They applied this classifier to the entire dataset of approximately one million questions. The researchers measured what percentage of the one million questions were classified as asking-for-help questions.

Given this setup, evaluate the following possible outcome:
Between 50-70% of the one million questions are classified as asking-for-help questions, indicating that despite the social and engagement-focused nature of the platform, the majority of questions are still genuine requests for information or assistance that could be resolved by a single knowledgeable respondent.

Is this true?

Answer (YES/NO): NO